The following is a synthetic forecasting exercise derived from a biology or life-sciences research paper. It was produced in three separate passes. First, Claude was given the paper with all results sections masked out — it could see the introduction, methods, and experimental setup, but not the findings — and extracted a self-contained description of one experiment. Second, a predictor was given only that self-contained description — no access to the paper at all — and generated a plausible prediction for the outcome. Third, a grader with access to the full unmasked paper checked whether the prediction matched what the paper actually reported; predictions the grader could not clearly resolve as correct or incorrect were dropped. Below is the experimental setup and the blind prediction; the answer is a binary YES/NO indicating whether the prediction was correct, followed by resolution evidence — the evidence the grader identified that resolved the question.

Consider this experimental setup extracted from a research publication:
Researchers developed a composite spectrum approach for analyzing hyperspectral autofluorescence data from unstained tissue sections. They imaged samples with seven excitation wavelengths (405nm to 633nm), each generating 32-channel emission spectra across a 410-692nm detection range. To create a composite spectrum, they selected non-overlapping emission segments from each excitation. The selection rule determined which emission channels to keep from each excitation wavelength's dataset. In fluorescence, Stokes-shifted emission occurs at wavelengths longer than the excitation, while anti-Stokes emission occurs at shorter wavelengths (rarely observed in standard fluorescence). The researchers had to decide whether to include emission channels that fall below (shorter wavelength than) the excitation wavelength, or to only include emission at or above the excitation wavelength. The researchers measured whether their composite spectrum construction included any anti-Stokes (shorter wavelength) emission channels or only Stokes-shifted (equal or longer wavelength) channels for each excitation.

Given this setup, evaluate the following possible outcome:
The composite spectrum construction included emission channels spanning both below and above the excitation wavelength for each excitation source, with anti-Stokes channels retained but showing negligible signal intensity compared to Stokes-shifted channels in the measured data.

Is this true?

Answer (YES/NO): NO